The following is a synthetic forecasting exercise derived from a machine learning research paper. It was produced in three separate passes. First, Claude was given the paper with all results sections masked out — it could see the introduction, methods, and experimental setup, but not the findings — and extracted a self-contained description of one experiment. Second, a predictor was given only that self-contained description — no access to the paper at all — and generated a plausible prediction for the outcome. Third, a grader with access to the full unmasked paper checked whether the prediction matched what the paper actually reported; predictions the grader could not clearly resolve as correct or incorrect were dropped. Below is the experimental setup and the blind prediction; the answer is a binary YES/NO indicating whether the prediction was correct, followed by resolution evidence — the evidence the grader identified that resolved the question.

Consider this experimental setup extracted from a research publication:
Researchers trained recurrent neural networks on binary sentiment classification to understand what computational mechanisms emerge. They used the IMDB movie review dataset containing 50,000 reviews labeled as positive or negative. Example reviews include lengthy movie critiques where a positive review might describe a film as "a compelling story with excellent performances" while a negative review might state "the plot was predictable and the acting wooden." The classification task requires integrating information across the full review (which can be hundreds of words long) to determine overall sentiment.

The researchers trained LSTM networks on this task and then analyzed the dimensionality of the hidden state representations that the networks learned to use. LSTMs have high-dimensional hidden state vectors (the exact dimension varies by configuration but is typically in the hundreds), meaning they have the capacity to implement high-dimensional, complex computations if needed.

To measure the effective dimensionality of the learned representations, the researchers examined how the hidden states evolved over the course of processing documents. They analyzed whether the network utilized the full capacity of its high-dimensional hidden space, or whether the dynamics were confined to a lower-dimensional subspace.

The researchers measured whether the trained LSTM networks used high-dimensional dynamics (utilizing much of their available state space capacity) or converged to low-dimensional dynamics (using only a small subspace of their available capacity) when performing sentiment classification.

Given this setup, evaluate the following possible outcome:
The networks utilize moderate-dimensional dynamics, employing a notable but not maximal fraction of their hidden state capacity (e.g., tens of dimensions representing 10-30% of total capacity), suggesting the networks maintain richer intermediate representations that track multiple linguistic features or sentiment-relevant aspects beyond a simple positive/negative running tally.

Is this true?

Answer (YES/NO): NO